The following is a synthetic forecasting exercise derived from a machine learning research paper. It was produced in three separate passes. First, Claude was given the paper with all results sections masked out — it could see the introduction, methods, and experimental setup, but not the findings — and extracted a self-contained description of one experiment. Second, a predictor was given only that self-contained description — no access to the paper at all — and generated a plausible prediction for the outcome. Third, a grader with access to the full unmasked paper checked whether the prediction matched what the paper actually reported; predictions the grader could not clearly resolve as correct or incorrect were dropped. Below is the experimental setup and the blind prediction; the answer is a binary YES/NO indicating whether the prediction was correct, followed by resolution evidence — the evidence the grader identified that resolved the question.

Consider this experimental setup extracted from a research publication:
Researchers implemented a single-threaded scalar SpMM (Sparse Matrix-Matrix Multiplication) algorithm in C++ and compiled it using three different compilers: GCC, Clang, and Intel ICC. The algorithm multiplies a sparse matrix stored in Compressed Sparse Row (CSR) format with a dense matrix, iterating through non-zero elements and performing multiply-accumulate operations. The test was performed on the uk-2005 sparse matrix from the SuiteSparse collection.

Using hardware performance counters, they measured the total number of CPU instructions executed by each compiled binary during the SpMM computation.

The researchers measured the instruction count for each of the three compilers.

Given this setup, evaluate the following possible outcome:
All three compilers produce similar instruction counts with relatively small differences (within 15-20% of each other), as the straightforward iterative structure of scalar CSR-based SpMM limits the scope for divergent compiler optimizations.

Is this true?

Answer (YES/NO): NO